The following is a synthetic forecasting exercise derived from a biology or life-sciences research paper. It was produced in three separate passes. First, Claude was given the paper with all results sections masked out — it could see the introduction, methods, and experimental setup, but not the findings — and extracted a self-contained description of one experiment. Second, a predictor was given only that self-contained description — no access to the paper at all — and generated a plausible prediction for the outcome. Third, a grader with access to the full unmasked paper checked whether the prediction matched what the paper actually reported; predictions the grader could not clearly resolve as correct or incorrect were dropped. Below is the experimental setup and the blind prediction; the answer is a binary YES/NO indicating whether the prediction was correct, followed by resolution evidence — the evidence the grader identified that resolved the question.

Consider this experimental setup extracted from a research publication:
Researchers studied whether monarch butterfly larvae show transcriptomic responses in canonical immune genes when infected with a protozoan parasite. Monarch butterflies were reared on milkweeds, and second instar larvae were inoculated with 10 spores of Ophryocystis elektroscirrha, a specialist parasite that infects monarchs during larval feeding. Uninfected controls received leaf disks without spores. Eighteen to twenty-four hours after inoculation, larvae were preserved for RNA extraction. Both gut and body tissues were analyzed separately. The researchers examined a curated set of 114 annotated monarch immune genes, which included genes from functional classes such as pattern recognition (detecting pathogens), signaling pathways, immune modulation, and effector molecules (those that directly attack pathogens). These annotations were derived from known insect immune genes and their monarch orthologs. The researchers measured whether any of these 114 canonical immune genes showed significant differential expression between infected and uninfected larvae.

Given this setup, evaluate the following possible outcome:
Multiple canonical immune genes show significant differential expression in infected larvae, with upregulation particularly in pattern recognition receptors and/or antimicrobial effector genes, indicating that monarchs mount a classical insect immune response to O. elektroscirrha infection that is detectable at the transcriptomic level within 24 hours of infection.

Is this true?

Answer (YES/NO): NO